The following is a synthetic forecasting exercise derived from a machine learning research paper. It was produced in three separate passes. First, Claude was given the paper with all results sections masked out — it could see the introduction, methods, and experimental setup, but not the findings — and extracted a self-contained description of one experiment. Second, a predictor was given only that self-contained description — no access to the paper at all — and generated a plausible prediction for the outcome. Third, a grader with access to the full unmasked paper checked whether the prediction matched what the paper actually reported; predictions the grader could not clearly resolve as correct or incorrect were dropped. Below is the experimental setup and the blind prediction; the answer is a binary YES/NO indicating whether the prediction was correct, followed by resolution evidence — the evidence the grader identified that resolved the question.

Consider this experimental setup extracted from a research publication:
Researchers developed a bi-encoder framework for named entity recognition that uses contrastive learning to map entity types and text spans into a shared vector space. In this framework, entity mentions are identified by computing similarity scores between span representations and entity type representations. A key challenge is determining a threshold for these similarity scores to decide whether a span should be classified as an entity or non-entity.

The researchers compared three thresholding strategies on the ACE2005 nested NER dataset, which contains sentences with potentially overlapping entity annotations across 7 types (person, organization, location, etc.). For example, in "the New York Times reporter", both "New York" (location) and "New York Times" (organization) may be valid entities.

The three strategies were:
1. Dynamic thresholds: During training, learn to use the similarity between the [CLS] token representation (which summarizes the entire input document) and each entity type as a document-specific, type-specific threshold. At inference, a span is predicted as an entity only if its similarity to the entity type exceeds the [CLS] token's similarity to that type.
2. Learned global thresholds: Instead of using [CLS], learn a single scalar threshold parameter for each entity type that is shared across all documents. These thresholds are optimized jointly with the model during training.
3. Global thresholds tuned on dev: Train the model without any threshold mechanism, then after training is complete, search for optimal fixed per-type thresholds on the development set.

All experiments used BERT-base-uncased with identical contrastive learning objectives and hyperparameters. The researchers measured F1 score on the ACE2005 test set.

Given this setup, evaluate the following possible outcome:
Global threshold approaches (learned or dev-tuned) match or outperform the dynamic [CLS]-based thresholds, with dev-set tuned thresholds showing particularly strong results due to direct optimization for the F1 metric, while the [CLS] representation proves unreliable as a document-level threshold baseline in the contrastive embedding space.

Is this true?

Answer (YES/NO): NO